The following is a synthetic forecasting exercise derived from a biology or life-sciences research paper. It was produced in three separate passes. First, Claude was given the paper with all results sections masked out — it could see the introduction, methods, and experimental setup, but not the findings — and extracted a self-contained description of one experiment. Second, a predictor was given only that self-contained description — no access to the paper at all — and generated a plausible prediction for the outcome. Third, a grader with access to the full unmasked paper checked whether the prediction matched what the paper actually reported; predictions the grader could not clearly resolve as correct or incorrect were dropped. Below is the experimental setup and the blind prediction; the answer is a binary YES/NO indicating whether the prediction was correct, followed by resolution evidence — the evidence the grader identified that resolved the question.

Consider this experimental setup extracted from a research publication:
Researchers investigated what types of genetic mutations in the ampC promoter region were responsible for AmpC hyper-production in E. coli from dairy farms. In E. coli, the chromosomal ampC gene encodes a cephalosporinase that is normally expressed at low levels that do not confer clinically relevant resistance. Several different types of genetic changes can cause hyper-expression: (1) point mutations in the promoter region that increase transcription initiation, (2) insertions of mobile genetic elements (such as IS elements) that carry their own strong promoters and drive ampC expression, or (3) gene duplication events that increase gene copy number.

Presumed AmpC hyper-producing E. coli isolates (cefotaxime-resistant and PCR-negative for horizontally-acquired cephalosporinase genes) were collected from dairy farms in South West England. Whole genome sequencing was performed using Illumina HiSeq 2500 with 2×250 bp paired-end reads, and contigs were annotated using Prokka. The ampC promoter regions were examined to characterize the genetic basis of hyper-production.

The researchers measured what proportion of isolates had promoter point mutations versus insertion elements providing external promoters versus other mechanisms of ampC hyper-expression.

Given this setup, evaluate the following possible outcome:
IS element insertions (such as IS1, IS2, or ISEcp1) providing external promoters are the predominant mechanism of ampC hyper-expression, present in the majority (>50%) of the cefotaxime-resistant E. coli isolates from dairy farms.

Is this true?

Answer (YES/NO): NO